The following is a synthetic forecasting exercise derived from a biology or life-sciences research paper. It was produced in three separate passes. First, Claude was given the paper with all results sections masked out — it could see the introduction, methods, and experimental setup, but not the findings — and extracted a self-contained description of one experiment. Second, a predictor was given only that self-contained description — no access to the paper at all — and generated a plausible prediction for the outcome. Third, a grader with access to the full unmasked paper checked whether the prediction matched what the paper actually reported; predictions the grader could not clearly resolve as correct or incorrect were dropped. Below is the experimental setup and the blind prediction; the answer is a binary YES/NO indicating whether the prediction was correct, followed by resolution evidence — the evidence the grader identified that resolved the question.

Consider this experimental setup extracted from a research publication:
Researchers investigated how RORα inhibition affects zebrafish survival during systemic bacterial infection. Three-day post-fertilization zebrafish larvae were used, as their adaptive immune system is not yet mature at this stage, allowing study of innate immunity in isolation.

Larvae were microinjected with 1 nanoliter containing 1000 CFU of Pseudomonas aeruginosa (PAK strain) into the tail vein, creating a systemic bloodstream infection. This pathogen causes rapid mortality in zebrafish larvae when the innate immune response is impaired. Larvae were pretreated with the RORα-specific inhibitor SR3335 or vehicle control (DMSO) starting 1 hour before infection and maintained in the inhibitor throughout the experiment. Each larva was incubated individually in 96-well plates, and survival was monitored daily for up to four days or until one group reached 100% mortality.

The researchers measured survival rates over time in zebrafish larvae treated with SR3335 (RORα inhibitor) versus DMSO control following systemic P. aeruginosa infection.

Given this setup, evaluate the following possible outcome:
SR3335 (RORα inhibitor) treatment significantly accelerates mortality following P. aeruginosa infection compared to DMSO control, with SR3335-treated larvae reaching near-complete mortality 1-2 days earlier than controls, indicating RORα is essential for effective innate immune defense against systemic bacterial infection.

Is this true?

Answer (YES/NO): YES